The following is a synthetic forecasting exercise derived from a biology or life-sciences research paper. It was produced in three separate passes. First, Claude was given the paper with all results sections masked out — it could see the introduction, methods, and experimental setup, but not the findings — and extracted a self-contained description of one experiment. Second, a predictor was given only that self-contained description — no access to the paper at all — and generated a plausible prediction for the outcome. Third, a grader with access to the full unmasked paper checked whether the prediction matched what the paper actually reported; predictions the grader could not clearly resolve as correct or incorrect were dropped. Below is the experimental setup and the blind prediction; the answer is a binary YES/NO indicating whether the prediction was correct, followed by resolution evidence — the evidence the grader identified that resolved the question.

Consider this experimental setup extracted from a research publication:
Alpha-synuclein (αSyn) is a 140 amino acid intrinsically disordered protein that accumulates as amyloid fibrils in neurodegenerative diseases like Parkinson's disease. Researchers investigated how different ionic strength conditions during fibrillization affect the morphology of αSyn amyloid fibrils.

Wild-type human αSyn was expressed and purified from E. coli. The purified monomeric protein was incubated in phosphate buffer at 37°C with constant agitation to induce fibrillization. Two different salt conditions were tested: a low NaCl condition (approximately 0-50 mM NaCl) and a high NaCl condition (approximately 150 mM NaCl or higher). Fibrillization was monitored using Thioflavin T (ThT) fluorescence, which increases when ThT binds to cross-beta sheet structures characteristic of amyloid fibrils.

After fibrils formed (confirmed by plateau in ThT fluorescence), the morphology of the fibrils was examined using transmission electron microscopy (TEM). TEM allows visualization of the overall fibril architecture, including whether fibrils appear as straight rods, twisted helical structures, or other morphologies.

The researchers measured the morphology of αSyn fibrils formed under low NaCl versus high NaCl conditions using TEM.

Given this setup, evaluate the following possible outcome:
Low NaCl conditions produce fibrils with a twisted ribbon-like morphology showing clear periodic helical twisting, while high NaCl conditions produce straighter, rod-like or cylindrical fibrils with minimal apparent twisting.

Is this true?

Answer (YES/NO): YES